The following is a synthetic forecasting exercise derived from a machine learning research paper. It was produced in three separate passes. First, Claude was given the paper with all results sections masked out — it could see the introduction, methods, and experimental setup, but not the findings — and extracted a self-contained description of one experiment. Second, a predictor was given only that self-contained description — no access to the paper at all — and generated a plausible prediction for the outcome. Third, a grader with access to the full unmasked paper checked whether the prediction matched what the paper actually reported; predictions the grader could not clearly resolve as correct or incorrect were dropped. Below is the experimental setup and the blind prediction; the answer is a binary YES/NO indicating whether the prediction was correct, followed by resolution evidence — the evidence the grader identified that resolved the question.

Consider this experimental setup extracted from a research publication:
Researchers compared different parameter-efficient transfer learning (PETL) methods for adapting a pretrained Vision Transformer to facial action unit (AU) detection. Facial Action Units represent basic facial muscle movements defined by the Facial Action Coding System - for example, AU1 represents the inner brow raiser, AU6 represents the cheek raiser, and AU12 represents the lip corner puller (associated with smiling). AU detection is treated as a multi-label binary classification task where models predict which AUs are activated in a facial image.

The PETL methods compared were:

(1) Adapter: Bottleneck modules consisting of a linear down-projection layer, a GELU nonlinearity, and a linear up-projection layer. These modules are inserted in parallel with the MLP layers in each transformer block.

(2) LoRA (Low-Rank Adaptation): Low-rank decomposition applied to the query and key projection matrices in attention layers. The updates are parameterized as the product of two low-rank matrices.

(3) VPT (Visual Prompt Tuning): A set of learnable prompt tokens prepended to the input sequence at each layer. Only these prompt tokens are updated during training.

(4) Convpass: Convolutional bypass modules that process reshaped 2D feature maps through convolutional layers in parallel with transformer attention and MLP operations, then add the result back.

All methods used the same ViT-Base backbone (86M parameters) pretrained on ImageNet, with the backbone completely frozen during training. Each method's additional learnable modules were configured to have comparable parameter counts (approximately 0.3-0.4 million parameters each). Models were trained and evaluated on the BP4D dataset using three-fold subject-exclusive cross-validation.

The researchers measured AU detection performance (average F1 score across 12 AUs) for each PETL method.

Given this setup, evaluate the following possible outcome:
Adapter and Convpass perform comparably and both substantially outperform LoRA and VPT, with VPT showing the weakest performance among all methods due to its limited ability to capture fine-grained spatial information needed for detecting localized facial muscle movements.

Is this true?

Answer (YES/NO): NO